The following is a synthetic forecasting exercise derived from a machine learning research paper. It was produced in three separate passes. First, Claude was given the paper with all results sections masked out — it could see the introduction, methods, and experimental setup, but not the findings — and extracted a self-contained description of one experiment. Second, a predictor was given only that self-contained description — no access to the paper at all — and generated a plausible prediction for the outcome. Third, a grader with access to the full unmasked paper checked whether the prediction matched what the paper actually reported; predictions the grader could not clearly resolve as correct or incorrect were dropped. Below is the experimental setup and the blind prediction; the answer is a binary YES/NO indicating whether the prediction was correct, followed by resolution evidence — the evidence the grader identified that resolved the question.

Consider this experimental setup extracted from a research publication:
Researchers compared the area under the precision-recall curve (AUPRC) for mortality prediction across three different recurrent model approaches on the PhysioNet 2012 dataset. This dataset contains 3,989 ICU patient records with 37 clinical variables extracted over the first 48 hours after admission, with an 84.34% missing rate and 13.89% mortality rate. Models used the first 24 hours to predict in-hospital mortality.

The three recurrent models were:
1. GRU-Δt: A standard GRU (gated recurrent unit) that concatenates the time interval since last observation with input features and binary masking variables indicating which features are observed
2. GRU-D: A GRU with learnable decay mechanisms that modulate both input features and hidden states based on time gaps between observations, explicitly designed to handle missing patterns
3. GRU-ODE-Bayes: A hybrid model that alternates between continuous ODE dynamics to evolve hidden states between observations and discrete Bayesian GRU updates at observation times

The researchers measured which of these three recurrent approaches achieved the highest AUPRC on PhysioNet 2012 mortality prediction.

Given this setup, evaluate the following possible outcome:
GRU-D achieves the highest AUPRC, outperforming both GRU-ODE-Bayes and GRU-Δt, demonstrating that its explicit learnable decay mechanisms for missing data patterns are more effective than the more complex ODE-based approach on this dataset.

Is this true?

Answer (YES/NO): NO